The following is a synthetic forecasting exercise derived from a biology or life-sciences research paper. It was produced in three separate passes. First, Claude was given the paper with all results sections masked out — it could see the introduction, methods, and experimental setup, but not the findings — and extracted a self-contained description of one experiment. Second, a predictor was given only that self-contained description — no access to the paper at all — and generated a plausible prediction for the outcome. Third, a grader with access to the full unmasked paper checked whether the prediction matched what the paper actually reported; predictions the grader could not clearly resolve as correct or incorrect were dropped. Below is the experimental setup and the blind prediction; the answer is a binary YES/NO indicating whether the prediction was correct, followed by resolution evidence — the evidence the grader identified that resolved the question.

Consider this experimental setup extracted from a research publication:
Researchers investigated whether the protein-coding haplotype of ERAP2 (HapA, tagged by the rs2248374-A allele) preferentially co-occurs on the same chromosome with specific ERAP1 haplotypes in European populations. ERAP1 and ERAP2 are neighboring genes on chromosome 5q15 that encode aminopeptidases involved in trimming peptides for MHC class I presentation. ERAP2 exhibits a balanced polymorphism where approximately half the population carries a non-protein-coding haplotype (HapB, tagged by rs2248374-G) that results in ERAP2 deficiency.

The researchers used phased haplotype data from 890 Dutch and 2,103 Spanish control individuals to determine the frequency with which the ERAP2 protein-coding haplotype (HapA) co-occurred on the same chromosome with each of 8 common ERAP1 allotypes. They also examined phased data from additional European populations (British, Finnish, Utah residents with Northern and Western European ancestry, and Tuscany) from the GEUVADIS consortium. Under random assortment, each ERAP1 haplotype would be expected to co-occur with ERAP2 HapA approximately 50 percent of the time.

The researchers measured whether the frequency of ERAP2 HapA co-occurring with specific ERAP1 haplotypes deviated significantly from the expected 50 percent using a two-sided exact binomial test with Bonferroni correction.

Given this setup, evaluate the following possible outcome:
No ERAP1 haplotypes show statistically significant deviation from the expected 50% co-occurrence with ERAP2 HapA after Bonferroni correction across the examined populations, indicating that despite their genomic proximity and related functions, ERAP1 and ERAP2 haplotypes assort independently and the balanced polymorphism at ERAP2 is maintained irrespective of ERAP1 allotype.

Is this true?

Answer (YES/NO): NO